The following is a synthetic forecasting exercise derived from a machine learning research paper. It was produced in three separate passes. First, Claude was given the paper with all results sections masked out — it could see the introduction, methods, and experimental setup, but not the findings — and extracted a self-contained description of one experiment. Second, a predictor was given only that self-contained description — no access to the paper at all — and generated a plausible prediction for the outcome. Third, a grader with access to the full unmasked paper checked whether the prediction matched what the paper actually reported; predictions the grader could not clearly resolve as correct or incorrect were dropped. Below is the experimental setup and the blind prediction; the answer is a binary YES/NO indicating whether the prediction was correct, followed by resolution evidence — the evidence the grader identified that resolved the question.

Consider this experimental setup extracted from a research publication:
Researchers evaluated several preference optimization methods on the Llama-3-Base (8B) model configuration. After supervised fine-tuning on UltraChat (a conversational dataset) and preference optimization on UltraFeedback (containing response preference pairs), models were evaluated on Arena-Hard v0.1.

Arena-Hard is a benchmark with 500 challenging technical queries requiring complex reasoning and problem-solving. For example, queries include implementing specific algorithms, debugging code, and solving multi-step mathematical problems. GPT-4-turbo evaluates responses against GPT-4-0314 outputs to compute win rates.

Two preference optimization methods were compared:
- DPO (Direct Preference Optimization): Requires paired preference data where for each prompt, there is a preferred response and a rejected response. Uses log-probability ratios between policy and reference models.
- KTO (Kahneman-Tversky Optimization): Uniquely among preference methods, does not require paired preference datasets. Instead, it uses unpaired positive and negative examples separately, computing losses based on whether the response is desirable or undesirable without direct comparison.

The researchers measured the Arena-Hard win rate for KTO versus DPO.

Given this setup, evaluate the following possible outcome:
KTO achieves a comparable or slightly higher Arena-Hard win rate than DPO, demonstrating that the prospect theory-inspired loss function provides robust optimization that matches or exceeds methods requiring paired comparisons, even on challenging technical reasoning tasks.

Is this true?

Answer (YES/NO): NO